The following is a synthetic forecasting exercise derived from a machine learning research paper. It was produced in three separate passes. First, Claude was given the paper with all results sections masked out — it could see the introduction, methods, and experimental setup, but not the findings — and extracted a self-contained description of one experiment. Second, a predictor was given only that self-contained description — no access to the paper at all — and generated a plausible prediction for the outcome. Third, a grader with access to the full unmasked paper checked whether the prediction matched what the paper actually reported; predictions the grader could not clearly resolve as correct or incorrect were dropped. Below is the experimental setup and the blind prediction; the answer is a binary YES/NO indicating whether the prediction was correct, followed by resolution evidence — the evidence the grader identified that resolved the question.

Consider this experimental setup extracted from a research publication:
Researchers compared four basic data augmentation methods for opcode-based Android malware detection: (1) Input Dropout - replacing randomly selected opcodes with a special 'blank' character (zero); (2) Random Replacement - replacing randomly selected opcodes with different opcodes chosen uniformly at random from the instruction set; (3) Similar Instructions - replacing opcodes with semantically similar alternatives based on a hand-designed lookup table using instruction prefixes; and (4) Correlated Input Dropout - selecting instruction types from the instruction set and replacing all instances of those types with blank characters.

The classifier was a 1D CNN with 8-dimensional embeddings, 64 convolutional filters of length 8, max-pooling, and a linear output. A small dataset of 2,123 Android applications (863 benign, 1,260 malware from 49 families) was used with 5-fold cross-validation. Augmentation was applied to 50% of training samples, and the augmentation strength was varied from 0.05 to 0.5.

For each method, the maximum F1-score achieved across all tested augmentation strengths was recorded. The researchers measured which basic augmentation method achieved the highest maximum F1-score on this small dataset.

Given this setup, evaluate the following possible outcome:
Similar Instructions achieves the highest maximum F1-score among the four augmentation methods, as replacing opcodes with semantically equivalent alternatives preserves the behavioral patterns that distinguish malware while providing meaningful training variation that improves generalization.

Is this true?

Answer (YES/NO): NO